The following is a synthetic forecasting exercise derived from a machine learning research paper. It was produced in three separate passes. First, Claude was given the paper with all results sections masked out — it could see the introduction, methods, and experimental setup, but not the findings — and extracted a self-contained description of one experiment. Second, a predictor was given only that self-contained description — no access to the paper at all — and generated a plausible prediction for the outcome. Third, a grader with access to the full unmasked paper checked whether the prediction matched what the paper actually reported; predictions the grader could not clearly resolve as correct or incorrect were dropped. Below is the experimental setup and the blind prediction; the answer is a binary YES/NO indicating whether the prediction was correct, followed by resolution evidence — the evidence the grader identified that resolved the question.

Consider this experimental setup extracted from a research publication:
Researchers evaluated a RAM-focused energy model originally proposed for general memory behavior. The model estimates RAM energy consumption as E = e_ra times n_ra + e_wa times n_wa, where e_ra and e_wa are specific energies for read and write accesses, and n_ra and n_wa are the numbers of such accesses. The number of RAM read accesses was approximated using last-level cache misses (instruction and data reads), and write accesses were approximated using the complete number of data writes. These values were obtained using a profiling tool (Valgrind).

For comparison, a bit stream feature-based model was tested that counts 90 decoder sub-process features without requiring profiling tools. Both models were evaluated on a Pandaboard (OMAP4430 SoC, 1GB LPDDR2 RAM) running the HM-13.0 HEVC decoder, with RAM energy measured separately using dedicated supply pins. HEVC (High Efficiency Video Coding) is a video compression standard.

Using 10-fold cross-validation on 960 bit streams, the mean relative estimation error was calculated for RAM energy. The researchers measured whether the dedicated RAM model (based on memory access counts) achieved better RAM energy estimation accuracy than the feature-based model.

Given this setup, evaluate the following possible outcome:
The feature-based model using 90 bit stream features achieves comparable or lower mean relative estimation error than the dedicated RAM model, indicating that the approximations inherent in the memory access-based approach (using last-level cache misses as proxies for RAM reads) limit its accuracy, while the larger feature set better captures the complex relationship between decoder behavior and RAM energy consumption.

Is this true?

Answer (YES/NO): YES